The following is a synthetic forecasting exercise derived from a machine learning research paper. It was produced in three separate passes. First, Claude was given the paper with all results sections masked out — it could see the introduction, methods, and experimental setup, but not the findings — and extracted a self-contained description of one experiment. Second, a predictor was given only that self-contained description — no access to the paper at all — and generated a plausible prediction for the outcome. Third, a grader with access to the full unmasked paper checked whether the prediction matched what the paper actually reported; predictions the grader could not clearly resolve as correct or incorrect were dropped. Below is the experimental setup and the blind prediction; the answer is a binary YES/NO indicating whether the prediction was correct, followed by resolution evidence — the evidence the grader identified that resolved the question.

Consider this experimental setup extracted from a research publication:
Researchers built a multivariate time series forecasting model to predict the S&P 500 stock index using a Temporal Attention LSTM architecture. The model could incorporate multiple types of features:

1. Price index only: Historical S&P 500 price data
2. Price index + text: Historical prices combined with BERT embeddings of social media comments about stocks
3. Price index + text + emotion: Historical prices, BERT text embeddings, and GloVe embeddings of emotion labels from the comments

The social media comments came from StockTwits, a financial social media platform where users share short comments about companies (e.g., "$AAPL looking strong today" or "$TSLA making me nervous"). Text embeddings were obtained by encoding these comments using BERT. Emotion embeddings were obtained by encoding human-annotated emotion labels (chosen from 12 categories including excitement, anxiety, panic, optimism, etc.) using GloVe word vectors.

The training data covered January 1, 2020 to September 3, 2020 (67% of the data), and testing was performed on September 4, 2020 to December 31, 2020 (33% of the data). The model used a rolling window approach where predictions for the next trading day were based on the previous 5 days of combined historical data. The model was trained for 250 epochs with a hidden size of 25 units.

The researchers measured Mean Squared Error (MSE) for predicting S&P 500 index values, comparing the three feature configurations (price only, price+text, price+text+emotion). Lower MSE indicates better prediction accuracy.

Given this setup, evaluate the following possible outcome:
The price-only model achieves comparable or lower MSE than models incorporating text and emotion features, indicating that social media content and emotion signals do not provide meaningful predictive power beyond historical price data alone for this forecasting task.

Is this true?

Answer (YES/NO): NO